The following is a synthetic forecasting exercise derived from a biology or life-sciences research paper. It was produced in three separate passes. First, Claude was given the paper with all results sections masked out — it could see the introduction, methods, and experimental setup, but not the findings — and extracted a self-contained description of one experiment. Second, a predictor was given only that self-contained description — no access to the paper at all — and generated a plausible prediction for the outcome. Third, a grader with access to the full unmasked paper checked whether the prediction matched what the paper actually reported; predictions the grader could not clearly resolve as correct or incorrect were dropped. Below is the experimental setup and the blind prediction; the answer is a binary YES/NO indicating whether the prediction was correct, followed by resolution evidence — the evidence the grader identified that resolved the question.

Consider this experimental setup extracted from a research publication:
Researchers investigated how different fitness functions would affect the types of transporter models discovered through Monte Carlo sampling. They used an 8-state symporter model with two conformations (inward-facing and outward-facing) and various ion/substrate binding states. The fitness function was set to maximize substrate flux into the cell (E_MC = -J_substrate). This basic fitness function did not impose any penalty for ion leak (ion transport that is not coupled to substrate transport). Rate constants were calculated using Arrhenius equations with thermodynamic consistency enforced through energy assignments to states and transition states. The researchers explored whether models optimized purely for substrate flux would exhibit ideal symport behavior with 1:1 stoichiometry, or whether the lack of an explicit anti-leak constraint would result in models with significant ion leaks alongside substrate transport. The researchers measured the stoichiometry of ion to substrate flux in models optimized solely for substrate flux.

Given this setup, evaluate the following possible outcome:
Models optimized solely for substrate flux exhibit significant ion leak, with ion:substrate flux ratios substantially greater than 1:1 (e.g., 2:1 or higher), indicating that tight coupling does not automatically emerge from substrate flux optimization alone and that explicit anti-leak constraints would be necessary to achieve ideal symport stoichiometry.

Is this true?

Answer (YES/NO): NO